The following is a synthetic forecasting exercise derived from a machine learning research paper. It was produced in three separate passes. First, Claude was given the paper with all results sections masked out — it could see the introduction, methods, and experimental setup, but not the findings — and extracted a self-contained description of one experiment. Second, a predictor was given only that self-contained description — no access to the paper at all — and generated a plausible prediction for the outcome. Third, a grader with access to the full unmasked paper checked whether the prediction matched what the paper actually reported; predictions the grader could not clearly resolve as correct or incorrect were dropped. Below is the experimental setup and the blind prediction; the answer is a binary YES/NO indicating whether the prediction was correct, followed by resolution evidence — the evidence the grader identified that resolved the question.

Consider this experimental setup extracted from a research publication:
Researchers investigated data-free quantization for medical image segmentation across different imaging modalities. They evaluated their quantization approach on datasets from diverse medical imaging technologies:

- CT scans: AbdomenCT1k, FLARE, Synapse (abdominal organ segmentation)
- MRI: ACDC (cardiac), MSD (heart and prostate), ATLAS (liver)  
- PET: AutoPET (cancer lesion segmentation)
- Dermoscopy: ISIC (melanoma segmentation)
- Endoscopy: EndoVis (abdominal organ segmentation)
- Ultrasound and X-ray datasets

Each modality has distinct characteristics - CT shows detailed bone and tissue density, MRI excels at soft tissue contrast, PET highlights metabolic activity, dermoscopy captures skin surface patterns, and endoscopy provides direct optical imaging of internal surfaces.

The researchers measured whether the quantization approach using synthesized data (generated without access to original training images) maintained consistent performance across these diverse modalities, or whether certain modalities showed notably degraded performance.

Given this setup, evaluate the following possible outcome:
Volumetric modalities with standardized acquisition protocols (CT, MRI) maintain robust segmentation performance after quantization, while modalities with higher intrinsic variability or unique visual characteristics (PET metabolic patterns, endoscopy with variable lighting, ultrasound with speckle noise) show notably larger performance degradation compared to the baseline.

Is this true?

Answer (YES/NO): NO